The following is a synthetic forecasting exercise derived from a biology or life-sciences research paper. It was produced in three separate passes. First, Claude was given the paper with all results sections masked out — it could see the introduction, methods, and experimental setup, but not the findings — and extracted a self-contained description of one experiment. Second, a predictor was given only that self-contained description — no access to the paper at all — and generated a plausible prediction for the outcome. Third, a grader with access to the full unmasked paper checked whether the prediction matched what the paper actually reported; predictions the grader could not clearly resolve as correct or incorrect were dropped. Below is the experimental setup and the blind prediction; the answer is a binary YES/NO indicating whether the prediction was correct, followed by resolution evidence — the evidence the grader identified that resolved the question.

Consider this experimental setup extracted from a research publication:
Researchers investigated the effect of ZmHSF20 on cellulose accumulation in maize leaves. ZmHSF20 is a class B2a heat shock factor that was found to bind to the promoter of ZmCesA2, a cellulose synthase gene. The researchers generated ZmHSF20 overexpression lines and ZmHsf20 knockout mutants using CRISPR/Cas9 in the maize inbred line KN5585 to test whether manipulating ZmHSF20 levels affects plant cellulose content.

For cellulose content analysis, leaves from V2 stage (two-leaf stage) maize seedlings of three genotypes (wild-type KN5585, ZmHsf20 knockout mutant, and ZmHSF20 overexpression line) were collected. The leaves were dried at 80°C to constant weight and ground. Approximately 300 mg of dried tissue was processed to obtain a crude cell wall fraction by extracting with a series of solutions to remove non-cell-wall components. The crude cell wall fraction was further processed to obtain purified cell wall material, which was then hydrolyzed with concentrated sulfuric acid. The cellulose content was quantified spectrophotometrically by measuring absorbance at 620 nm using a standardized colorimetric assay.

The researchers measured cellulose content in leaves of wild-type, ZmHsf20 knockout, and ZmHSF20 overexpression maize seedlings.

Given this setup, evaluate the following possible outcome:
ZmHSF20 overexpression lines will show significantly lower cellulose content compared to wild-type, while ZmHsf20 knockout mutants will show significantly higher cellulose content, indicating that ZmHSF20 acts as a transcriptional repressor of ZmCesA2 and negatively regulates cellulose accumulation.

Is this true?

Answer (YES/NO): YES